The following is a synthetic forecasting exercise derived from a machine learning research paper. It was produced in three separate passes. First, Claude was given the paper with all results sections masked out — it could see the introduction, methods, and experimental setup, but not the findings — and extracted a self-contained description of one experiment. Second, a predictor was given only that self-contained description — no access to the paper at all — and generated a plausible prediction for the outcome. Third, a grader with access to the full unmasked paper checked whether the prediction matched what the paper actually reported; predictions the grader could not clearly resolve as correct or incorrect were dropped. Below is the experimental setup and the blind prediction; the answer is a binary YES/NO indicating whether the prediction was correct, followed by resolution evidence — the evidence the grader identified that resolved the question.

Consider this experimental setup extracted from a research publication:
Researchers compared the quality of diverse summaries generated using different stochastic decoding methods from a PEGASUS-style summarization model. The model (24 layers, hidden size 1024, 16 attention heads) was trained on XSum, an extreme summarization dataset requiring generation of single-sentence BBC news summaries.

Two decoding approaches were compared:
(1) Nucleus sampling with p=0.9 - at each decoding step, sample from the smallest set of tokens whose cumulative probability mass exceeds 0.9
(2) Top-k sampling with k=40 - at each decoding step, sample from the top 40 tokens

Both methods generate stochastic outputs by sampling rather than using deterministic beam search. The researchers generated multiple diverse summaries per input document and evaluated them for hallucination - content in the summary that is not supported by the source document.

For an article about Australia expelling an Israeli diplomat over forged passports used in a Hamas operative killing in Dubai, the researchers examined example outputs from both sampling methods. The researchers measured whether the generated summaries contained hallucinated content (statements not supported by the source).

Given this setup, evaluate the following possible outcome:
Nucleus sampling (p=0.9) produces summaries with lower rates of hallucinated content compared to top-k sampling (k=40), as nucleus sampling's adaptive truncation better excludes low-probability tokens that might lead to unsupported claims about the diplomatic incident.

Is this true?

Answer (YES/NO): NO